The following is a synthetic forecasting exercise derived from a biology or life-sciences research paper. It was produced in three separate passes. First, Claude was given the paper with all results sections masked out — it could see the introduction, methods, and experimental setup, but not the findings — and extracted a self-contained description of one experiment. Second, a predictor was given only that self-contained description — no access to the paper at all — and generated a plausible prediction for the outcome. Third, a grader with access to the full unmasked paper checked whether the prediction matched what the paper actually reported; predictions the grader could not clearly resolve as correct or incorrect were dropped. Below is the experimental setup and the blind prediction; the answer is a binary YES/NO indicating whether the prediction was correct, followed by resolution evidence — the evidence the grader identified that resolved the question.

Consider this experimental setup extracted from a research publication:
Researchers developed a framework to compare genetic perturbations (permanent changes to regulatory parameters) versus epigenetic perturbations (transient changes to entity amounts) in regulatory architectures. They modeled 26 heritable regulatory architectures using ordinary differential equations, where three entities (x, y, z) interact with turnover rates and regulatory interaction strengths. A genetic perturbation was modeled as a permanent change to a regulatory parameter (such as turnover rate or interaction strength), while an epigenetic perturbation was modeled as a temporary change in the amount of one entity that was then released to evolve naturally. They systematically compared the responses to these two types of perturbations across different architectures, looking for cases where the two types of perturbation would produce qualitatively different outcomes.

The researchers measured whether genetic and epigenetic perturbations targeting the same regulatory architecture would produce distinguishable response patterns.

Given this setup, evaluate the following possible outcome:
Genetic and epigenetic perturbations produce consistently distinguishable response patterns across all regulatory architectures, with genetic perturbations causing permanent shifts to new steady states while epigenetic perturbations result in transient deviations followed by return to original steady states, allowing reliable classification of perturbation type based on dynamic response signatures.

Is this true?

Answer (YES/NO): NO